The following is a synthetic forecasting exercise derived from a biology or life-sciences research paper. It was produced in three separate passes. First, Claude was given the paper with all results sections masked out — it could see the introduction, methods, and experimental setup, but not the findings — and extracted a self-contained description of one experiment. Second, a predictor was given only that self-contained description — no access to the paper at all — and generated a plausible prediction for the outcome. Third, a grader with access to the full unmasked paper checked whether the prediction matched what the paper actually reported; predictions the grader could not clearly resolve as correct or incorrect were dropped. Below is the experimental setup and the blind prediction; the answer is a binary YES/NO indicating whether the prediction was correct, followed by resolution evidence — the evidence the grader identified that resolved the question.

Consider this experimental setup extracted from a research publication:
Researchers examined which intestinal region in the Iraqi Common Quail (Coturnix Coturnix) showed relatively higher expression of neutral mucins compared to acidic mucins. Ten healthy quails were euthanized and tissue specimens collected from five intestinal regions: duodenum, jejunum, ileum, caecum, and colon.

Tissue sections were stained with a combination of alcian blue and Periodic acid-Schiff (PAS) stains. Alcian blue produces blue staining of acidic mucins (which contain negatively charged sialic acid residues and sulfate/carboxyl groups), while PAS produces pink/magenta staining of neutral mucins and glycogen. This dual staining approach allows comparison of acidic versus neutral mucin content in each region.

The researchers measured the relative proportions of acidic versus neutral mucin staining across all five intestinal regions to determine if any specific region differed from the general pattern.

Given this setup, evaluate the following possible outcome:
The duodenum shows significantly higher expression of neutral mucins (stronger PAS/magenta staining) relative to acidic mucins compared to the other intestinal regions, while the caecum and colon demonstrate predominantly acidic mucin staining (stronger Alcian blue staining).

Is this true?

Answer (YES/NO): NO